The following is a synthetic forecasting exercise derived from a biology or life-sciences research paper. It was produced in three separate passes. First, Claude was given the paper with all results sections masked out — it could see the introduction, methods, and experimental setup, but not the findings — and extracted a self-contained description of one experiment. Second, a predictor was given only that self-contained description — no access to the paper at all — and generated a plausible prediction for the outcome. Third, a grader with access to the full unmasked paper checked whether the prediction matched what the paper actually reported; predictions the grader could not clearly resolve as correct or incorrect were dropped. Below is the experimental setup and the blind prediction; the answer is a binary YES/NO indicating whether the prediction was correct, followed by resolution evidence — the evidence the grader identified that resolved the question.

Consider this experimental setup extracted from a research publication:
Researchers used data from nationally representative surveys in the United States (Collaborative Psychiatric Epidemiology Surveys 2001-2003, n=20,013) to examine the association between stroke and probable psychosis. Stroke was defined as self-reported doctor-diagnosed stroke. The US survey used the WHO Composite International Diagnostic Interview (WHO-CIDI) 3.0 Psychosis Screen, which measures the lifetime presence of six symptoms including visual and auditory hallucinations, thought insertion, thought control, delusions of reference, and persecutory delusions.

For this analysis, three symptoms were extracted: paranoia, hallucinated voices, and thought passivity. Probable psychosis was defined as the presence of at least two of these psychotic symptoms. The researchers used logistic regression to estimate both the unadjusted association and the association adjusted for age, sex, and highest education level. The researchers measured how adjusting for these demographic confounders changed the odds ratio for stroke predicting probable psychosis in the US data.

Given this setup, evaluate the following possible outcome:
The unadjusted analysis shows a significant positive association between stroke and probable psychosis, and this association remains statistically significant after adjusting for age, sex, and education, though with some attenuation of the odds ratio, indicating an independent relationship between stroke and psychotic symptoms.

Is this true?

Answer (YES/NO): NO